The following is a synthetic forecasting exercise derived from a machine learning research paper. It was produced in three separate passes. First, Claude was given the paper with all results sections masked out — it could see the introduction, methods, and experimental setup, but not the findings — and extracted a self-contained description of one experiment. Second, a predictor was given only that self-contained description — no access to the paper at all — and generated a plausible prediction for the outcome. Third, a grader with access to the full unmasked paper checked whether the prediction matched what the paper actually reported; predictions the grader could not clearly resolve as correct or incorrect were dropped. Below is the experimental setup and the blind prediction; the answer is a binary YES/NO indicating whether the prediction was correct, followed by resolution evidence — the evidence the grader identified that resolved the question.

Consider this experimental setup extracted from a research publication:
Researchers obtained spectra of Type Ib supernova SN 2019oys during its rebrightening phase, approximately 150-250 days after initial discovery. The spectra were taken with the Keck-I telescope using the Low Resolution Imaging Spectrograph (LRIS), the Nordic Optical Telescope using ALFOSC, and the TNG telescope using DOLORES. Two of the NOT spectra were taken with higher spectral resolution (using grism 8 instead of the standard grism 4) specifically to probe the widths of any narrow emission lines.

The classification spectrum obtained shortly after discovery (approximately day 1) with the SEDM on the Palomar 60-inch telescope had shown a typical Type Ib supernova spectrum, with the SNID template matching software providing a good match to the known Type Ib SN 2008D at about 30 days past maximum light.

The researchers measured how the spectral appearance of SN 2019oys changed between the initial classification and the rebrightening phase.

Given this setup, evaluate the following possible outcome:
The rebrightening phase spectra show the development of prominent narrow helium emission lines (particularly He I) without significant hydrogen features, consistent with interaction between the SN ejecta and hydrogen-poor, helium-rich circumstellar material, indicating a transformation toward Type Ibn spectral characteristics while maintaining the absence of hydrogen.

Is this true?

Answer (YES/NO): NO